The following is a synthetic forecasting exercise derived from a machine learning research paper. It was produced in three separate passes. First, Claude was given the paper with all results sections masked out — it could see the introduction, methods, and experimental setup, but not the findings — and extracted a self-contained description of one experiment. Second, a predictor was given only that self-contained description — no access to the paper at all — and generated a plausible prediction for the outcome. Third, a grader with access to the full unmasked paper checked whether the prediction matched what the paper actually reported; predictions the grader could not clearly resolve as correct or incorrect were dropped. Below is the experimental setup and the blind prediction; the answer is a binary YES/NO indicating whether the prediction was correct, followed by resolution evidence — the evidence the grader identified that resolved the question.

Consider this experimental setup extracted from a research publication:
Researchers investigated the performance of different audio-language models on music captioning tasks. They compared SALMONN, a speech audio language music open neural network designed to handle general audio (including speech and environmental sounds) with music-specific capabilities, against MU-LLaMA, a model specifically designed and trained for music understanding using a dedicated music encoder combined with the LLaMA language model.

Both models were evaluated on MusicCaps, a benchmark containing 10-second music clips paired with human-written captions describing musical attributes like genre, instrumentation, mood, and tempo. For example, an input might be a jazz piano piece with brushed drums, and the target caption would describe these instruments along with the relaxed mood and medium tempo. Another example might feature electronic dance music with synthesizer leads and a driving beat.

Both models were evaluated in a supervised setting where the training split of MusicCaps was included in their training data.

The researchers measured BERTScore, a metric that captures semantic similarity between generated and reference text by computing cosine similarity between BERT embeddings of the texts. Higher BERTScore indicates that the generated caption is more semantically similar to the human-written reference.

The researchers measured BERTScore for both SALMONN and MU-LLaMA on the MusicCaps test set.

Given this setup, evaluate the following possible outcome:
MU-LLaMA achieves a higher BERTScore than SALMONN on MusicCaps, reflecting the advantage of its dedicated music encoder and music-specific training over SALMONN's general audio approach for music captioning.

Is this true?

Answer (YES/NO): NO